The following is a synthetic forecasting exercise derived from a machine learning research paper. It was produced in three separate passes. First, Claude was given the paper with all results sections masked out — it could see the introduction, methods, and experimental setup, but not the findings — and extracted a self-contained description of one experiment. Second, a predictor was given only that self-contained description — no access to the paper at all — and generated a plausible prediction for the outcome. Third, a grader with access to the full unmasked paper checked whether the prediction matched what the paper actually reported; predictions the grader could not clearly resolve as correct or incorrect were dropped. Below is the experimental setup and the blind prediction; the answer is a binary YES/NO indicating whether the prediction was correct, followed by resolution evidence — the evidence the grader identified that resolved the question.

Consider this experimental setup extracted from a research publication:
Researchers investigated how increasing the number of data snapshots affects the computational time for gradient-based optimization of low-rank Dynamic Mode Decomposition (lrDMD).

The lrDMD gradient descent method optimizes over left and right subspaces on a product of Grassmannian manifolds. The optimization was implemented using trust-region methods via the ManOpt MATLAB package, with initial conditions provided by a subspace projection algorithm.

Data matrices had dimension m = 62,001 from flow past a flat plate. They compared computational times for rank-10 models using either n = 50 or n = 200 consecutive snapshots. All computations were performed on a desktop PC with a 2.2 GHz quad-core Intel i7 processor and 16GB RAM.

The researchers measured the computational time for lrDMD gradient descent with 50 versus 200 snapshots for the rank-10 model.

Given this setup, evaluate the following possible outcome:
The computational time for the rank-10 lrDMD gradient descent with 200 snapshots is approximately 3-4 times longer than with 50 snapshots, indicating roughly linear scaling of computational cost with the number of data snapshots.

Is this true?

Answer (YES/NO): NO